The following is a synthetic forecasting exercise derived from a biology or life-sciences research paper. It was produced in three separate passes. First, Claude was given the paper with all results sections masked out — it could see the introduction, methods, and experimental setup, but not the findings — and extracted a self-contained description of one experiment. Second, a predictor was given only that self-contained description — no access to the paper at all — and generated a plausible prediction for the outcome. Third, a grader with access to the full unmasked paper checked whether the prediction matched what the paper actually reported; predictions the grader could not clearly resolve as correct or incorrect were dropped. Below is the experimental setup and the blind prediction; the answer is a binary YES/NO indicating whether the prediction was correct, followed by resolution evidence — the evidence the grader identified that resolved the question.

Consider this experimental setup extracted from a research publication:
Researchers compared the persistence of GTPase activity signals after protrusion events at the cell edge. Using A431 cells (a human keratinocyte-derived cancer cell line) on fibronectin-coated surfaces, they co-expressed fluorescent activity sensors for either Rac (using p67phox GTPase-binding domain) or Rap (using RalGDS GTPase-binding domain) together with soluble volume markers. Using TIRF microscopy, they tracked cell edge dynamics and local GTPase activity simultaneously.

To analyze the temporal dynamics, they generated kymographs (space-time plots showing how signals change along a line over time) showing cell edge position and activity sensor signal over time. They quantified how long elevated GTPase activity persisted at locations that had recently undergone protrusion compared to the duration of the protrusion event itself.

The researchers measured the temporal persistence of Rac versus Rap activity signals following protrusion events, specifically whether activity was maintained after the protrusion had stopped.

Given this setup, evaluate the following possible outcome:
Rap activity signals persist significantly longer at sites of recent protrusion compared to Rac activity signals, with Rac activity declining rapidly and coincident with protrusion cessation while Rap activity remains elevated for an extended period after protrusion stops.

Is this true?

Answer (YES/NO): YES